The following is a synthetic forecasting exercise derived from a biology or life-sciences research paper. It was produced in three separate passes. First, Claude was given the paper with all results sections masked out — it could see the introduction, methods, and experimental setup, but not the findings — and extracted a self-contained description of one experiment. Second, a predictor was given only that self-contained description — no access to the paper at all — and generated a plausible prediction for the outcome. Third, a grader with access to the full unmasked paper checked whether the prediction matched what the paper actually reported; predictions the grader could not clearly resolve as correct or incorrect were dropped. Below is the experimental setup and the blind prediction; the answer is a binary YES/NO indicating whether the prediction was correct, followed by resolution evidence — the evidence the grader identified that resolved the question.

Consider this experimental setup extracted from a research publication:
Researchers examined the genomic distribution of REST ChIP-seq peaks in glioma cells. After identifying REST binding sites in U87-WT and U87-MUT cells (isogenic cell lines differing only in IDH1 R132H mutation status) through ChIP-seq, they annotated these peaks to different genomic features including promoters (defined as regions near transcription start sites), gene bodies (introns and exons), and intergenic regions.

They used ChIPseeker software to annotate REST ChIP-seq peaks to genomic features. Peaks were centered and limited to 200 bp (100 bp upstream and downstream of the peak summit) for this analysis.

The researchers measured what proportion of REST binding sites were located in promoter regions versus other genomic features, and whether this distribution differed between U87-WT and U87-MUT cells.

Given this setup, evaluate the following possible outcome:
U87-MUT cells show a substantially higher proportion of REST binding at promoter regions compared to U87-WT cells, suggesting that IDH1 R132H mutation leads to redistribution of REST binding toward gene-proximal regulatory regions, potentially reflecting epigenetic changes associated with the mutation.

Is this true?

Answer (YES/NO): NO